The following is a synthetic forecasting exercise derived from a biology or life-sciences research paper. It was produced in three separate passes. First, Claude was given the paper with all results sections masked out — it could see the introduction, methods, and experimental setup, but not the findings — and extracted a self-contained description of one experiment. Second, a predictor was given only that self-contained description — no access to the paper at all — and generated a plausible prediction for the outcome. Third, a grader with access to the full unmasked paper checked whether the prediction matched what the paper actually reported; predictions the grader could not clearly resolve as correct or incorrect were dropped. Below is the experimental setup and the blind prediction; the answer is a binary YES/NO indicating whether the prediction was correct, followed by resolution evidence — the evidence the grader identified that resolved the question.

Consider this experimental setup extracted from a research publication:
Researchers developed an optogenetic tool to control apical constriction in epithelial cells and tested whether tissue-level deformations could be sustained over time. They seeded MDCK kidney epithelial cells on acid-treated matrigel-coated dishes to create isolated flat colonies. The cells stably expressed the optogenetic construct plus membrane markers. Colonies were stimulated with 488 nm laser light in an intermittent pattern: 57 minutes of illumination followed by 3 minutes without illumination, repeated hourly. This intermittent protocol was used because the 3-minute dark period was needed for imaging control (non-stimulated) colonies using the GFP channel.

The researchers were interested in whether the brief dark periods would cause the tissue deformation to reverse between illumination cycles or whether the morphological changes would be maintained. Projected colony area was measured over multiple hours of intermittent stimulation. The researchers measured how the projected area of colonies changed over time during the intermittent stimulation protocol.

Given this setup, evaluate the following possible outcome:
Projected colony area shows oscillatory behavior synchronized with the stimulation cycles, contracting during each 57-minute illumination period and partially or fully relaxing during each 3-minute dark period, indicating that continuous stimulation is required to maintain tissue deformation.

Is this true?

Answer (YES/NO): NO